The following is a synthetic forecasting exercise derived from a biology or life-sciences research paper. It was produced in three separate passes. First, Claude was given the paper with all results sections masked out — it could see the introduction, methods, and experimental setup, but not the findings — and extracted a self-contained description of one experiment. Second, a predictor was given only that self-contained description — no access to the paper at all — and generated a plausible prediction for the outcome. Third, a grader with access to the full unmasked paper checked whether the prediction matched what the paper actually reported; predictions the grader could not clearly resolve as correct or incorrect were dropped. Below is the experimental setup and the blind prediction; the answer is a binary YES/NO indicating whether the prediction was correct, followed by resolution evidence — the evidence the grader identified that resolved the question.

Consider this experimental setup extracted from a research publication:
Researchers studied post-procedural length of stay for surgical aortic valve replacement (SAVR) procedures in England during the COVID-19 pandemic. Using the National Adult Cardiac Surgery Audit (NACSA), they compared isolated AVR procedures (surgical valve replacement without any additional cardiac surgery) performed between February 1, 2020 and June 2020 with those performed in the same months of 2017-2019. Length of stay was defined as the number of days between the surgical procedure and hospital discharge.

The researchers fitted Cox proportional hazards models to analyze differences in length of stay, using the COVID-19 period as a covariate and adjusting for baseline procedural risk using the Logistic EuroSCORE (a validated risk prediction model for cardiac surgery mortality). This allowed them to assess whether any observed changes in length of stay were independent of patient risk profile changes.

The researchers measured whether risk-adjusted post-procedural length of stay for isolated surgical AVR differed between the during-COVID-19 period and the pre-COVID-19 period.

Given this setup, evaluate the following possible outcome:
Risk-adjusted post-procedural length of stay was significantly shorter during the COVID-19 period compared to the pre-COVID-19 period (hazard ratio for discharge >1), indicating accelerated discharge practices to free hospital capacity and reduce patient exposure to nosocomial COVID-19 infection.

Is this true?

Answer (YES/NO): NO